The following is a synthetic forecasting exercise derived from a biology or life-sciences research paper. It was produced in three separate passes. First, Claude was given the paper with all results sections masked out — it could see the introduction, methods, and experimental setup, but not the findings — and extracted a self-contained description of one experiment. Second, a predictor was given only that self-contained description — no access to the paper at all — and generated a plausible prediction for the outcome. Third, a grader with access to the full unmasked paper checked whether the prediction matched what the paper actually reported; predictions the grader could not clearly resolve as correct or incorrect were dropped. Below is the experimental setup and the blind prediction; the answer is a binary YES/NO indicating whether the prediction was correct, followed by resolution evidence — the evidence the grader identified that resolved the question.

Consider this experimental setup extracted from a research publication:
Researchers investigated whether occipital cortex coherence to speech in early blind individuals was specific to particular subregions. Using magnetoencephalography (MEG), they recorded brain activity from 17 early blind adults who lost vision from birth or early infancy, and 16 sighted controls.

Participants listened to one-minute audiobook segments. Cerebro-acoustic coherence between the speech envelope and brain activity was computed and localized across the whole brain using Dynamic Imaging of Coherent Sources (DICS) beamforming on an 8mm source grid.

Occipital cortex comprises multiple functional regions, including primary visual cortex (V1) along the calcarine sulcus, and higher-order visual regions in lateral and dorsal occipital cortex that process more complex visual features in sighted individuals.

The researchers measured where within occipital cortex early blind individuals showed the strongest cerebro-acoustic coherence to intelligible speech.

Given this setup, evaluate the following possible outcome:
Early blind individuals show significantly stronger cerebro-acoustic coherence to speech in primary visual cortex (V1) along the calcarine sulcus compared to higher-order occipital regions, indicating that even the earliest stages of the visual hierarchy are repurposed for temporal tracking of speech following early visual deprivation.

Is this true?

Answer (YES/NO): YES